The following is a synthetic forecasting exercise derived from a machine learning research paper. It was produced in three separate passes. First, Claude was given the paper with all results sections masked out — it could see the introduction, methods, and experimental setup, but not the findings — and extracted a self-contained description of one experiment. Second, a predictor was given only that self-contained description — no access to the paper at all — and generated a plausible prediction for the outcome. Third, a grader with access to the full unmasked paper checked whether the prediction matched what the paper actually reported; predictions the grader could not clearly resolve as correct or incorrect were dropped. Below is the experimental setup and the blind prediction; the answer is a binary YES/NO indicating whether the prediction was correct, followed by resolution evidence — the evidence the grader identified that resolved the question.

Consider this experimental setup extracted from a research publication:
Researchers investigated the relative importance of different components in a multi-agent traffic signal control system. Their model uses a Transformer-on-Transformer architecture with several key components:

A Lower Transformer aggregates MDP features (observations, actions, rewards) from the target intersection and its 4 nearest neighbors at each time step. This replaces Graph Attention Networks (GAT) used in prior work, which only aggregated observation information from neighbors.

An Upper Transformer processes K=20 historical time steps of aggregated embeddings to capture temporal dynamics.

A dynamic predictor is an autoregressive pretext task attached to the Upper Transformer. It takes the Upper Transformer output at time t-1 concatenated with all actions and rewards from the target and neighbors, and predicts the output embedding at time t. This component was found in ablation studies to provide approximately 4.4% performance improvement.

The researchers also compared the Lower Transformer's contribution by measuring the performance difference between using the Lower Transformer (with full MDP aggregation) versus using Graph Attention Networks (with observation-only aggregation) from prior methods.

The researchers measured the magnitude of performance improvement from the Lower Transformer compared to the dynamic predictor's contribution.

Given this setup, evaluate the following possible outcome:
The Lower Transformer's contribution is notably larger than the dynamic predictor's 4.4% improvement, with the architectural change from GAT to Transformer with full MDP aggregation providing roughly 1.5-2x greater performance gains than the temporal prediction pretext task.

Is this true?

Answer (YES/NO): YES